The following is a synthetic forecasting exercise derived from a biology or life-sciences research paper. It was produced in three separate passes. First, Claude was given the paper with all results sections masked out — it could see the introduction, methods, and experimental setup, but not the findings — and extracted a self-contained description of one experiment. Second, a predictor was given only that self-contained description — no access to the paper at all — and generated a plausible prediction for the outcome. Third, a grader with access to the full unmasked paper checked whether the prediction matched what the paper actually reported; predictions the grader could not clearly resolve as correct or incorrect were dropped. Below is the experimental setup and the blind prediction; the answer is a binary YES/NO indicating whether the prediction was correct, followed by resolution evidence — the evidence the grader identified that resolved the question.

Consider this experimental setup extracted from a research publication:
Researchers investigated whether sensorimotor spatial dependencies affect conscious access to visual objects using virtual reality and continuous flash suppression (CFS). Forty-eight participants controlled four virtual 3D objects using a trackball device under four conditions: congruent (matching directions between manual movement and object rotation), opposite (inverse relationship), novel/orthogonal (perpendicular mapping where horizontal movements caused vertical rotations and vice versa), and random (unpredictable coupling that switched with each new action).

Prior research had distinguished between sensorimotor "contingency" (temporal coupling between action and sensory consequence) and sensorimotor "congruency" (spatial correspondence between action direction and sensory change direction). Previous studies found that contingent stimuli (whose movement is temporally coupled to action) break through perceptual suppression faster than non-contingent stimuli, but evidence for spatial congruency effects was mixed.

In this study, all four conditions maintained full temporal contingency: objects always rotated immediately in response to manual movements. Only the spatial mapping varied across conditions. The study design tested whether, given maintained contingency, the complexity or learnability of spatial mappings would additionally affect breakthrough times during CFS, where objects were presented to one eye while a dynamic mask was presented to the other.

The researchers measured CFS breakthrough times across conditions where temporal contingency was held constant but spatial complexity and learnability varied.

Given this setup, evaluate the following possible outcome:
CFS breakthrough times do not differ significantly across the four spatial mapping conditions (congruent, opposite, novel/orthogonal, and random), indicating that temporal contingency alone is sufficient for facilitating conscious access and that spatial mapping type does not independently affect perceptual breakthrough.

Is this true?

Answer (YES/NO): YES